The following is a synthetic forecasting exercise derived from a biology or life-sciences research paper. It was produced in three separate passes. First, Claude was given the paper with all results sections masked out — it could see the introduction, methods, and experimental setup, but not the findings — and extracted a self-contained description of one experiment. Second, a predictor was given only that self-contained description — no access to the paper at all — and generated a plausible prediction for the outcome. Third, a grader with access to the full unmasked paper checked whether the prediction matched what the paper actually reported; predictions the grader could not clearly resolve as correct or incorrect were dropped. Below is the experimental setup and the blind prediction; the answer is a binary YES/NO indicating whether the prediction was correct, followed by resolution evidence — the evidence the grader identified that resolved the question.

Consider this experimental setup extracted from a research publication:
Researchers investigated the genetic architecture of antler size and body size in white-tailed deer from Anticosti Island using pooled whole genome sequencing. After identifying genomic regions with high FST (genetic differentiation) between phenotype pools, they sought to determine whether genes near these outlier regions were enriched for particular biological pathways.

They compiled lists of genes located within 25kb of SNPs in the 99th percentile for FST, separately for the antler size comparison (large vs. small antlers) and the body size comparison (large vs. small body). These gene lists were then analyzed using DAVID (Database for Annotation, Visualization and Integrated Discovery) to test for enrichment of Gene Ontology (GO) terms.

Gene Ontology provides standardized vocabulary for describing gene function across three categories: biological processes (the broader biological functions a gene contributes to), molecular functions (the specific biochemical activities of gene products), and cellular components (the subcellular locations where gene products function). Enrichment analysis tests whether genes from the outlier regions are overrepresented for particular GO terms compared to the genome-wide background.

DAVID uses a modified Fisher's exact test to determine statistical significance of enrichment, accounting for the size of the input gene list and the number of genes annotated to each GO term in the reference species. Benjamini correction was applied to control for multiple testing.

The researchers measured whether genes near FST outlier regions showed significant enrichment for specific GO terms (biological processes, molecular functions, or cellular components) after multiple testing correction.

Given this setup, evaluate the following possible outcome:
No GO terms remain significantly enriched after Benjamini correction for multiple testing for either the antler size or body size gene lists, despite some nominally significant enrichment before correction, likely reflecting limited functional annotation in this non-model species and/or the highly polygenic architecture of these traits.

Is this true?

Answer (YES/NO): NO